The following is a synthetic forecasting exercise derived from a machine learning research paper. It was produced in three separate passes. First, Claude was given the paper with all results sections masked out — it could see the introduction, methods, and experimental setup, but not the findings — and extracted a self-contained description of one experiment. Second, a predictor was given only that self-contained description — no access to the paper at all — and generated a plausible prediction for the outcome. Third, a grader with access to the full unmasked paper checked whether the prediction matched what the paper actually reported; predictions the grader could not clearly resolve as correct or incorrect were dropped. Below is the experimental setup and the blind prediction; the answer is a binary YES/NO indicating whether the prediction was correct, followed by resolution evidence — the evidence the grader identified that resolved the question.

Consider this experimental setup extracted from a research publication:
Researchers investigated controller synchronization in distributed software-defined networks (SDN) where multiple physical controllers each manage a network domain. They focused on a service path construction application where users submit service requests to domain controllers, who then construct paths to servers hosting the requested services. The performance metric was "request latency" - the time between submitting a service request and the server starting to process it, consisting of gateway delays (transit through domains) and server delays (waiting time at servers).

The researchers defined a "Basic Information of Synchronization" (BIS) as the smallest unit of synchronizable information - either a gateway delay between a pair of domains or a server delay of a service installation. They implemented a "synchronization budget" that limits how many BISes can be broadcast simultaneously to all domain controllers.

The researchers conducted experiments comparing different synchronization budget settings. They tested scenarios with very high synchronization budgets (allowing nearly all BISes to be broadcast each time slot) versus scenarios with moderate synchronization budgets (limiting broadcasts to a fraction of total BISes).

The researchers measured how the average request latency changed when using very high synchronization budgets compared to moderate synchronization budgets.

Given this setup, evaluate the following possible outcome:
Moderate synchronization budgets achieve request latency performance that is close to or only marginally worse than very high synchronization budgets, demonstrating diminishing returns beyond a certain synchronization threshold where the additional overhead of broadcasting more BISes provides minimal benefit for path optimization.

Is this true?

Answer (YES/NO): NO